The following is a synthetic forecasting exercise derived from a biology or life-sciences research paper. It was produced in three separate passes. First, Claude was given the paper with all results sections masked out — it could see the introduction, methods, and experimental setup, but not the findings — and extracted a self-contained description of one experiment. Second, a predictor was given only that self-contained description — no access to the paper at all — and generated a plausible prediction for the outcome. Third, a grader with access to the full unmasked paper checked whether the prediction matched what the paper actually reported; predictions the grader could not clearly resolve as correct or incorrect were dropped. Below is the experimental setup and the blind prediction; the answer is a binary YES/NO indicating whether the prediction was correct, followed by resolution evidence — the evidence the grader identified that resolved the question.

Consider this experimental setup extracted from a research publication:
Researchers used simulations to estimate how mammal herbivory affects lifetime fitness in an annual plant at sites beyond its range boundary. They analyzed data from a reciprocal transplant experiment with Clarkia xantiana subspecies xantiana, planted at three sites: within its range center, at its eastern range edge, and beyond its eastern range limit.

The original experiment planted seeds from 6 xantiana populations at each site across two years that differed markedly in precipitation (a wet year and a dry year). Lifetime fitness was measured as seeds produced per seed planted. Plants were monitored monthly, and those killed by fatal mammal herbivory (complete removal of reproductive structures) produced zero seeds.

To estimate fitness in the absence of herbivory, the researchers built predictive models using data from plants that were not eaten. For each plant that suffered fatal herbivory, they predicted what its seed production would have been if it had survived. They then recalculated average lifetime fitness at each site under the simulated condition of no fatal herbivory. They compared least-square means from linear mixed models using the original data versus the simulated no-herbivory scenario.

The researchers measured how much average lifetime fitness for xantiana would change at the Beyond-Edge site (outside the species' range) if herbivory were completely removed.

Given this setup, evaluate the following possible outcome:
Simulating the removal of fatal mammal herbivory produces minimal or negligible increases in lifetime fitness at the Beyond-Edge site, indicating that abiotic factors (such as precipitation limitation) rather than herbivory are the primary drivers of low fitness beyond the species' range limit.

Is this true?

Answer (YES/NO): NO